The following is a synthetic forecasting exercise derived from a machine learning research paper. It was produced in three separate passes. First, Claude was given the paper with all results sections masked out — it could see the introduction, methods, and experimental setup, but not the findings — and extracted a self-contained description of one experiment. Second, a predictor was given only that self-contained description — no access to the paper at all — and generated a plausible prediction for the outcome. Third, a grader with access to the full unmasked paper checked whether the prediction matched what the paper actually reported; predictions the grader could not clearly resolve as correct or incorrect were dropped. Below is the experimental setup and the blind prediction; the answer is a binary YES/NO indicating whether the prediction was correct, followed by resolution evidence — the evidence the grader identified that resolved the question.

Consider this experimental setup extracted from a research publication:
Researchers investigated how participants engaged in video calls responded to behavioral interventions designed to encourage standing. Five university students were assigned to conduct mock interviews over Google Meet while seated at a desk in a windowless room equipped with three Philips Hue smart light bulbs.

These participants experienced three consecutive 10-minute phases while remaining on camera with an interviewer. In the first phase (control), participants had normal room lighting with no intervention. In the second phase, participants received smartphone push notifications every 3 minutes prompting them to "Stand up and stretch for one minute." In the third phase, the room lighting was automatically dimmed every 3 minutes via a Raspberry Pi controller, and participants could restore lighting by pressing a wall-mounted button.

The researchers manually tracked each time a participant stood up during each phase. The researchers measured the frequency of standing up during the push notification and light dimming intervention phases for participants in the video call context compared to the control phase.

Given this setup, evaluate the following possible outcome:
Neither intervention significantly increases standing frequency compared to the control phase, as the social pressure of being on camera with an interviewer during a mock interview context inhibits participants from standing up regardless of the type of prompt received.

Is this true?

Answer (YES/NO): NO